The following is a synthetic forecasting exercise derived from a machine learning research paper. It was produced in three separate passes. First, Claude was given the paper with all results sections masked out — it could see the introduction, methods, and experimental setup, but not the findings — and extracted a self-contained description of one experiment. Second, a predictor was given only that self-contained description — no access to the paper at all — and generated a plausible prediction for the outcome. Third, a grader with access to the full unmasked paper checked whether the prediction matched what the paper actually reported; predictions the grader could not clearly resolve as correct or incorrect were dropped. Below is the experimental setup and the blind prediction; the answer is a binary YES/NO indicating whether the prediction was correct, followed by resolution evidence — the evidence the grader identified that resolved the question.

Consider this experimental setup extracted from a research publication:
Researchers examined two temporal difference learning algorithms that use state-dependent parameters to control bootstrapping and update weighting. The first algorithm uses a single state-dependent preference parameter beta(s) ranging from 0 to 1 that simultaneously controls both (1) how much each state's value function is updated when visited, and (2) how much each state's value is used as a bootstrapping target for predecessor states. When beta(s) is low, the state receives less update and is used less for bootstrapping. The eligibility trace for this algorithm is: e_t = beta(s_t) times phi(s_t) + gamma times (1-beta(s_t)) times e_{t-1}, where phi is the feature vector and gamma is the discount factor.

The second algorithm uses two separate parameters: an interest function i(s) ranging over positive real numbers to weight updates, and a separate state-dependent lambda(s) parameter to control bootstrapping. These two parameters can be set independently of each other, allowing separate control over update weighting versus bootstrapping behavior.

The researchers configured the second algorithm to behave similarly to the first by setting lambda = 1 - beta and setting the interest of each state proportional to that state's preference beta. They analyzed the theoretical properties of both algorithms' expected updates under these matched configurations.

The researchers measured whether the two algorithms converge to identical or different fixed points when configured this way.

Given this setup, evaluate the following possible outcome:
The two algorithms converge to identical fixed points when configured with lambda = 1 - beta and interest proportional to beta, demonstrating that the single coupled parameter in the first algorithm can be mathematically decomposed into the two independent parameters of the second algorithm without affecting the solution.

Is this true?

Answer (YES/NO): NO